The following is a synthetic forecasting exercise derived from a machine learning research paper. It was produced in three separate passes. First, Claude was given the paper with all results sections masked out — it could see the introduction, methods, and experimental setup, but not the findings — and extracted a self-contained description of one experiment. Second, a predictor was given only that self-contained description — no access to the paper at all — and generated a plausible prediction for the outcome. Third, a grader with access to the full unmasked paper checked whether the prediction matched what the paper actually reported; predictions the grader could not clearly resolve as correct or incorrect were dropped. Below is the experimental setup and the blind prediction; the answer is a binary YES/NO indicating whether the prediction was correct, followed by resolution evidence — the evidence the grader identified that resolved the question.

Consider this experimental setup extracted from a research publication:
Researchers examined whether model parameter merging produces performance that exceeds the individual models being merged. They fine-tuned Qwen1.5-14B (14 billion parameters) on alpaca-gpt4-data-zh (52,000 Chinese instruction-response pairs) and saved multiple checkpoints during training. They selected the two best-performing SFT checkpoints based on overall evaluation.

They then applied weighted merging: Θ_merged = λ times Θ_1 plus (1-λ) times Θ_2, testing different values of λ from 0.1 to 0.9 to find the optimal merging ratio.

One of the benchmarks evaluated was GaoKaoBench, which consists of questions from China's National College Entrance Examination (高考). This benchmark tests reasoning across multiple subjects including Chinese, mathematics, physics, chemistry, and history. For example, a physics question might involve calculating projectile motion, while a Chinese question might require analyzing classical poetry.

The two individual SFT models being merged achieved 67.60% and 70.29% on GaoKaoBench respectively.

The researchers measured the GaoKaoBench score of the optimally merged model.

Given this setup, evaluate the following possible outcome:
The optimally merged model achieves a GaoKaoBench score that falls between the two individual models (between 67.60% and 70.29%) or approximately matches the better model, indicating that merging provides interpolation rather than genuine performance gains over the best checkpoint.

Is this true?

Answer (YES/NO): YES